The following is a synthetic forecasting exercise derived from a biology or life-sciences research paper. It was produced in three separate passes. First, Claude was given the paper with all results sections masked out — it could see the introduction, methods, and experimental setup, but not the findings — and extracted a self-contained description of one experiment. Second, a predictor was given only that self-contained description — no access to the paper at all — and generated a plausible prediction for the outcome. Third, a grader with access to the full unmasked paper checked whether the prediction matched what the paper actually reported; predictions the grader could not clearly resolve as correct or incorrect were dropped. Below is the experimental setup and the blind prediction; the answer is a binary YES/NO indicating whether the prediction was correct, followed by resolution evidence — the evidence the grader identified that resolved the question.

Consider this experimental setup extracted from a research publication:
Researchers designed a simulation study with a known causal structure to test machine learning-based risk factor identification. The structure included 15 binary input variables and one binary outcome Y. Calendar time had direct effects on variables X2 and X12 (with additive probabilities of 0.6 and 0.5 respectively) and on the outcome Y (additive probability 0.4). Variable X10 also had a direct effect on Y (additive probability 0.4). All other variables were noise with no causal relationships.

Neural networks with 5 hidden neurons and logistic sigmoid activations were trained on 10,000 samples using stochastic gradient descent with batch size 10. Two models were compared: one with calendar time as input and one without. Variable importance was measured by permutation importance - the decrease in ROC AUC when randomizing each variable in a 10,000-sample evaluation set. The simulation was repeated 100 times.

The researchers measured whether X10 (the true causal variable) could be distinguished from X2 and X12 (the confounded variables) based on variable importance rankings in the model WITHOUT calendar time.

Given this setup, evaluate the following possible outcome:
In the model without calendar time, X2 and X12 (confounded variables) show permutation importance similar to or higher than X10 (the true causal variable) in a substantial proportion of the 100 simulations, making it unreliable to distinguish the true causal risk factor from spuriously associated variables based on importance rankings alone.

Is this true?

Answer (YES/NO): YES